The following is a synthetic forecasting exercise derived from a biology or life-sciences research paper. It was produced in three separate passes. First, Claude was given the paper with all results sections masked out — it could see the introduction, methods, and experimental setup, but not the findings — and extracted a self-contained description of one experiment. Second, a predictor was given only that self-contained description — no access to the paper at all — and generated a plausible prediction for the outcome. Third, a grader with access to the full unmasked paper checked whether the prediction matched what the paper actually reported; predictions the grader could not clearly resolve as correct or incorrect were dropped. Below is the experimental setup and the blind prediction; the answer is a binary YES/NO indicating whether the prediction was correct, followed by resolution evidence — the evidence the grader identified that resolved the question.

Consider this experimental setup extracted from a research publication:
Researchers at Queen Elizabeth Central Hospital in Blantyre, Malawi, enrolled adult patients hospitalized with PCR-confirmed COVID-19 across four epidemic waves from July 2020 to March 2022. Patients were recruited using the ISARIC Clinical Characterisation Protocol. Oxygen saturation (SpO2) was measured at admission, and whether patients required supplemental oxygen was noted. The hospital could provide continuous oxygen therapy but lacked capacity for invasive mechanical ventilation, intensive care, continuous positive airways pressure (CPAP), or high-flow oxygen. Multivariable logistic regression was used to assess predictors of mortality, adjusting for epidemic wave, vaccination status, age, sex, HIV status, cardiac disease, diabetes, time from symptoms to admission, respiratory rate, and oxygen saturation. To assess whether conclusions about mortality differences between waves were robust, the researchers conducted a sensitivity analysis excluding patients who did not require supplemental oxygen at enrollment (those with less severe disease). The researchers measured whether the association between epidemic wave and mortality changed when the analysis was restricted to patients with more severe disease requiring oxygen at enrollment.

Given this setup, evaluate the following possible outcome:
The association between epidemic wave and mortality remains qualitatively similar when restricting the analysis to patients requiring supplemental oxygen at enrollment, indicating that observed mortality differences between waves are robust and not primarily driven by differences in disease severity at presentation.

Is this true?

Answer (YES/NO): YES